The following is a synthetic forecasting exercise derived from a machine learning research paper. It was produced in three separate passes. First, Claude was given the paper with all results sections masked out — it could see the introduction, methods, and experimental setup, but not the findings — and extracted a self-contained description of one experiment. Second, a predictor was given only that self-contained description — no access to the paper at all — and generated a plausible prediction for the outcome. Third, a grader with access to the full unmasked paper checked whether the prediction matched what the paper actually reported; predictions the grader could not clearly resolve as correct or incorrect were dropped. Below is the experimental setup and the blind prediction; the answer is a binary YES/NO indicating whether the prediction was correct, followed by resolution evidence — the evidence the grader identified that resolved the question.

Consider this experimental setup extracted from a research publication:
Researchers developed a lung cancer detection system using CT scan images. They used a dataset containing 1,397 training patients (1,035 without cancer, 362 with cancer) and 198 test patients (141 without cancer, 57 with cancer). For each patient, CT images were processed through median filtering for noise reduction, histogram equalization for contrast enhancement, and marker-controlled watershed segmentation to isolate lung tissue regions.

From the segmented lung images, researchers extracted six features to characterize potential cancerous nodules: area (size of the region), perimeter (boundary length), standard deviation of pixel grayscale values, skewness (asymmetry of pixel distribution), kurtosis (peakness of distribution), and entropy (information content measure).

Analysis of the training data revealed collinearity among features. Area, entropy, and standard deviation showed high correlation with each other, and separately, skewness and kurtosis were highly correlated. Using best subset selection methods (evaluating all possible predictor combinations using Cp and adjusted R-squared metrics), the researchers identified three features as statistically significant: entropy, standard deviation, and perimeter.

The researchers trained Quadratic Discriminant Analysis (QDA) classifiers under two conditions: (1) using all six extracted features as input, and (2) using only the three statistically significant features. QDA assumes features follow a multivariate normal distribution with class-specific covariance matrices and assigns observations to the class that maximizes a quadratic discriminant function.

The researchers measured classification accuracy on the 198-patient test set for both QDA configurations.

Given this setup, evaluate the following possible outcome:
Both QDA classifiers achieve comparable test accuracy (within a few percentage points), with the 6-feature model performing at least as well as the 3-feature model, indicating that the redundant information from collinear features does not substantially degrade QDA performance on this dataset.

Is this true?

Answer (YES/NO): NO